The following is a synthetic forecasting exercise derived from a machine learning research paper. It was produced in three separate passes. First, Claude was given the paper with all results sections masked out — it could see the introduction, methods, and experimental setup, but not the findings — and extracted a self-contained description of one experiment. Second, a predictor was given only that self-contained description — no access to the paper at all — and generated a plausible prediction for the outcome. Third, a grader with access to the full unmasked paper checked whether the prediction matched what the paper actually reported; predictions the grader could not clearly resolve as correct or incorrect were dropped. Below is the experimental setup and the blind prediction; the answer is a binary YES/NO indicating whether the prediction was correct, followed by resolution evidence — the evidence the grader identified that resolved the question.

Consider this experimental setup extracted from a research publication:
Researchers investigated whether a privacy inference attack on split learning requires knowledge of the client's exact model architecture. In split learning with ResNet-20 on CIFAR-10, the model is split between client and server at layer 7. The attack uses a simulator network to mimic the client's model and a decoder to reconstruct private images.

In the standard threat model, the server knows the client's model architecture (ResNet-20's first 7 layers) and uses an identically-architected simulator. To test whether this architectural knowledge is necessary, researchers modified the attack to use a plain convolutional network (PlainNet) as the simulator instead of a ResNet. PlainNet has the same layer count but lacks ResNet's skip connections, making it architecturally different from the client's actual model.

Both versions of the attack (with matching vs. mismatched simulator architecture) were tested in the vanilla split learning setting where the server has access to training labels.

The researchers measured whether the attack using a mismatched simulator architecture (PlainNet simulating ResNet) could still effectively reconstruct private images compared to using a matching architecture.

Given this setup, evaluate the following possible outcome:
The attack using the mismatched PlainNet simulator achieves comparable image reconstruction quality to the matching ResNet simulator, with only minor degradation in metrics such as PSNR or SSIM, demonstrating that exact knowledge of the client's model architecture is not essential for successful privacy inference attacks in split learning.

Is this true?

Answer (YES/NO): YES